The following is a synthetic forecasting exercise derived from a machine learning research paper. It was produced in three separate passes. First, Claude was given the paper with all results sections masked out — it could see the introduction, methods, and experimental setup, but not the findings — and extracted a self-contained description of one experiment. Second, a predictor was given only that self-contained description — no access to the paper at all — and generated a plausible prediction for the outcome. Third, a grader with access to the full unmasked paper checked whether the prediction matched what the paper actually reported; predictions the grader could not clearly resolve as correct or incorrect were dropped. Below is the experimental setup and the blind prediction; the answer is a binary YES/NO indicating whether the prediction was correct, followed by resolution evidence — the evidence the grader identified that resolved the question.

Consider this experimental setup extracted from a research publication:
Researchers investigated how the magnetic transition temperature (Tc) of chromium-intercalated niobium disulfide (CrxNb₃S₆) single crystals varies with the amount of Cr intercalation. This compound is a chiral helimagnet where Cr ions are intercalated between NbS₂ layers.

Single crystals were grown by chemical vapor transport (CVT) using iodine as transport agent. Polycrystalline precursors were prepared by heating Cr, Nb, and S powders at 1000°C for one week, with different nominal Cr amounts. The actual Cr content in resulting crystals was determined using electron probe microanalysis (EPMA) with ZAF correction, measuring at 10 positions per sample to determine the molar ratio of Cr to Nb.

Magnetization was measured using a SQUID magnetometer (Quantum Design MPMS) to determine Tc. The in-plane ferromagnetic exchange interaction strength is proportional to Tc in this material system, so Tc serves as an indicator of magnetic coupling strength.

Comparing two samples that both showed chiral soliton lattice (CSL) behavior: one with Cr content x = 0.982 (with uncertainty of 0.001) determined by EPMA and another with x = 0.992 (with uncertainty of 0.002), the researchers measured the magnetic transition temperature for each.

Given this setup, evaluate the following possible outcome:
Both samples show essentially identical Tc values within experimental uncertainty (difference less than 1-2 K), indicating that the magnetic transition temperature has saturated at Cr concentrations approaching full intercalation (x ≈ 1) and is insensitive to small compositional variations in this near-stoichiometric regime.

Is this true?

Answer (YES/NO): YES